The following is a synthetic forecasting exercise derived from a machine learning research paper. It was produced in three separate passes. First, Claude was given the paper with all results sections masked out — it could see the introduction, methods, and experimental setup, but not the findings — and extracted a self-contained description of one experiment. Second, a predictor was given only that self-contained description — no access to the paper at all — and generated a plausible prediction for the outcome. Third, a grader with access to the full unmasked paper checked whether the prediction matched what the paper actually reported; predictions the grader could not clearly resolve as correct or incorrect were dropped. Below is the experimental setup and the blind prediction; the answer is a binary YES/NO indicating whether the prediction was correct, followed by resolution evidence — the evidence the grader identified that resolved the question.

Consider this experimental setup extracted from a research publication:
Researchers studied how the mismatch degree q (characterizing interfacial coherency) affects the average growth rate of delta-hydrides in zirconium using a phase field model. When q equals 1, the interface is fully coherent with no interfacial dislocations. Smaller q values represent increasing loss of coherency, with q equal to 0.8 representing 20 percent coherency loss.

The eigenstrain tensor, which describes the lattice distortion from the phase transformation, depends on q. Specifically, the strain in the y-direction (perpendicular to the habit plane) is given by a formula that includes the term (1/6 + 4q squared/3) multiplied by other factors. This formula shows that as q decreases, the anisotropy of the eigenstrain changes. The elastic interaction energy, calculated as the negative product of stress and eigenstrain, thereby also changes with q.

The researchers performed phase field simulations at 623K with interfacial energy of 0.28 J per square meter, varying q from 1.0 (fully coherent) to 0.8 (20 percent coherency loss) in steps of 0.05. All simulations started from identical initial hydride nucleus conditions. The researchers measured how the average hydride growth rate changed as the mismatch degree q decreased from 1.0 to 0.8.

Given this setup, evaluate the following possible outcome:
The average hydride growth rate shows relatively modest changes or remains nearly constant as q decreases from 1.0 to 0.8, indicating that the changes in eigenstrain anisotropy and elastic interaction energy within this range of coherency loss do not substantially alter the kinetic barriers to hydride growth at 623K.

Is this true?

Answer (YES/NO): NO